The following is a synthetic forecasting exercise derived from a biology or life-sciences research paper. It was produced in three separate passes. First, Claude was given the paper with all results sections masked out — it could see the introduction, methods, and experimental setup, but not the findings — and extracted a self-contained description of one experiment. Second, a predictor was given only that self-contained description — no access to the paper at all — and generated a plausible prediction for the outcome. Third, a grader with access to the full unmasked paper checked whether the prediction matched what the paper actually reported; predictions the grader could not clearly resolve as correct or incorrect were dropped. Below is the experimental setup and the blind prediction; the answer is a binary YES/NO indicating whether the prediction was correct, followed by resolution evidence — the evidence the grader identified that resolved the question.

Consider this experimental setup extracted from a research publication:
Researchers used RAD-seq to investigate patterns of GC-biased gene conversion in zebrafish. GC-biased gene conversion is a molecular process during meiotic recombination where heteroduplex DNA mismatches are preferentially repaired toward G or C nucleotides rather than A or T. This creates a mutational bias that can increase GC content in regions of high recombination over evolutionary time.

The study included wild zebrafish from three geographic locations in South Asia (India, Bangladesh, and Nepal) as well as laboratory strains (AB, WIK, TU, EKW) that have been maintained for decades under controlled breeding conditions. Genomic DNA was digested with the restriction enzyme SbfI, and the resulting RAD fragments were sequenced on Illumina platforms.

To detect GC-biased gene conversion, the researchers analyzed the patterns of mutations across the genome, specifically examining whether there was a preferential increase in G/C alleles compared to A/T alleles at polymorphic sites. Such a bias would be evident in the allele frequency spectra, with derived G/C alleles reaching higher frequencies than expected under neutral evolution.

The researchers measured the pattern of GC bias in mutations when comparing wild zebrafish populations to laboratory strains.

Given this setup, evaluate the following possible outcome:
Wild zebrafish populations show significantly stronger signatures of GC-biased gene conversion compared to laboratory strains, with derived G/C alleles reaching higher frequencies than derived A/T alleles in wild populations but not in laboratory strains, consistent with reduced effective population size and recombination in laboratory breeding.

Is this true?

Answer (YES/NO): YES